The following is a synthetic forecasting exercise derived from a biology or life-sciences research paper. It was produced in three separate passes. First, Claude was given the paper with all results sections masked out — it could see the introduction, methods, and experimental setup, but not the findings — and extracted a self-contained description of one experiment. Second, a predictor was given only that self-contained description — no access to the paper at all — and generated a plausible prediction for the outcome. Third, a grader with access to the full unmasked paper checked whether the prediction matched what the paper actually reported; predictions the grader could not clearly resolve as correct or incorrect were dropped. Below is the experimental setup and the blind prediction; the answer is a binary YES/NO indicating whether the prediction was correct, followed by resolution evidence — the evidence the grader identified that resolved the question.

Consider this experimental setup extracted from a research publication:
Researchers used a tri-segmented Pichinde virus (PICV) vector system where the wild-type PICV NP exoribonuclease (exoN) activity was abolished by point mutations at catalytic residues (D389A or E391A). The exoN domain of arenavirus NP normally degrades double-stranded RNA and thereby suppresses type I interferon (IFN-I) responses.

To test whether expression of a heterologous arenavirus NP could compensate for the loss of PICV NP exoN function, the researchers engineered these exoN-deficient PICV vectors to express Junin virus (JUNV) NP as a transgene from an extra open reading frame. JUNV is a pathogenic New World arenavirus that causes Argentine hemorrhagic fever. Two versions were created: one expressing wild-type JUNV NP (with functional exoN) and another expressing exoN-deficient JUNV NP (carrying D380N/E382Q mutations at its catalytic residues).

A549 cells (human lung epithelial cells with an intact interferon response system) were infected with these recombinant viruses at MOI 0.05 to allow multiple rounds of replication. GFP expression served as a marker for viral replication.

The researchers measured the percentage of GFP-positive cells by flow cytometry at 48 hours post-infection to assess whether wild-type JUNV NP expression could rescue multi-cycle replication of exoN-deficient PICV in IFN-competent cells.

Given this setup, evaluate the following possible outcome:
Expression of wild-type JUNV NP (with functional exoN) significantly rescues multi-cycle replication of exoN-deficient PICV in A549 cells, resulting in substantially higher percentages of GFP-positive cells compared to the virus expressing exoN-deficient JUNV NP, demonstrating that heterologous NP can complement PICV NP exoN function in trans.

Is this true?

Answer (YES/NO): NO